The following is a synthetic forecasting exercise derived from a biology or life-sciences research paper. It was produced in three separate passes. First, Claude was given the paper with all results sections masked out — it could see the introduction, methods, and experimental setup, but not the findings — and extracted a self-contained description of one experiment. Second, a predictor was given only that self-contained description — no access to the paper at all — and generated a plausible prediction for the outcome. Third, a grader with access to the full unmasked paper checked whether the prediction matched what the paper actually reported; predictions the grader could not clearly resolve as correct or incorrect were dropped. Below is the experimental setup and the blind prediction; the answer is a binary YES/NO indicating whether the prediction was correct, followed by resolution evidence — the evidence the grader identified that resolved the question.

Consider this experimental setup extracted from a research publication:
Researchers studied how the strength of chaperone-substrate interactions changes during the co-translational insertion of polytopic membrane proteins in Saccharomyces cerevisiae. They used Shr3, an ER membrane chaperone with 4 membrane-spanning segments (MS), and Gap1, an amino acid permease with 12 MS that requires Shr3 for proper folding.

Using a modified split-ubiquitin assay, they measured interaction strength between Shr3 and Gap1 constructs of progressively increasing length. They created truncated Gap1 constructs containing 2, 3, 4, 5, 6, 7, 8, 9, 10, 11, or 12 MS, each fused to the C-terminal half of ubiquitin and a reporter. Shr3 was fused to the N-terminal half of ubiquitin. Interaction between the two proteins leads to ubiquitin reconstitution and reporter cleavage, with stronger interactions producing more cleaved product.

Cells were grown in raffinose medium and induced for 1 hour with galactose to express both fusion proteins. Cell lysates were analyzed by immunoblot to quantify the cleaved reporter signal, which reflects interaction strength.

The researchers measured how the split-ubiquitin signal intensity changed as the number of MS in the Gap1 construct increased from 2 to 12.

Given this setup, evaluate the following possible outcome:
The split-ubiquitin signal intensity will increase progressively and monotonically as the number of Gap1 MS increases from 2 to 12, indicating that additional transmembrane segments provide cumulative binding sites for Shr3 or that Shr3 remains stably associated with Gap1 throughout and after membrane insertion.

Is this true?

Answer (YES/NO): NO